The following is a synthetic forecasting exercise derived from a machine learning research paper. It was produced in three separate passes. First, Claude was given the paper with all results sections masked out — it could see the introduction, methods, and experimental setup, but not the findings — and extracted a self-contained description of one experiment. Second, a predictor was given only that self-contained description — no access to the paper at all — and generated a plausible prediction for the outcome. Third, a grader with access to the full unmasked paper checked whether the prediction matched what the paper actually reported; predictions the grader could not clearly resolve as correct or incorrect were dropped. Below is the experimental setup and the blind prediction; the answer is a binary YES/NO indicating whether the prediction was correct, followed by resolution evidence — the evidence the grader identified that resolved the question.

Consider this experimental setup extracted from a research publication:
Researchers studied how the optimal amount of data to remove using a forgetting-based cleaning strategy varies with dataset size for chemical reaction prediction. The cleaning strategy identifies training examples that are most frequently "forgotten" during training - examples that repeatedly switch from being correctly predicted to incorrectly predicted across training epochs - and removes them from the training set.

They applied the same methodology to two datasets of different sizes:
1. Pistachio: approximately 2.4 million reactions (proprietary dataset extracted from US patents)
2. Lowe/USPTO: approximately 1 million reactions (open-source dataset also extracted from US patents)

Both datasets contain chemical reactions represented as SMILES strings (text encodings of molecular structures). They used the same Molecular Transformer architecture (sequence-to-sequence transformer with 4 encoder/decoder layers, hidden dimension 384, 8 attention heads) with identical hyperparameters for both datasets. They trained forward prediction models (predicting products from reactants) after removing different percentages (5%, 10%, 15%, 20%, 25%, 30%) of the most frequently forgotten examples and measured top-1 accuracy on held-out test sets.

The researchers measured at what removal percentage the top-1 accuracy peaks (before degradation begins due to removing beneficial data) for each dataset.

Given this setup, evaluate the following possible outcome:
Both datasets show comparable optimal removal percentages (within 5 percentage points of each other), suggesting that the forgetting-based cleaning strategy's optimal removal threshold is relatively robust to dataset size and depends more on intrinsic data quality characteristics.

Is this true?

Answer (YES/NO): NO